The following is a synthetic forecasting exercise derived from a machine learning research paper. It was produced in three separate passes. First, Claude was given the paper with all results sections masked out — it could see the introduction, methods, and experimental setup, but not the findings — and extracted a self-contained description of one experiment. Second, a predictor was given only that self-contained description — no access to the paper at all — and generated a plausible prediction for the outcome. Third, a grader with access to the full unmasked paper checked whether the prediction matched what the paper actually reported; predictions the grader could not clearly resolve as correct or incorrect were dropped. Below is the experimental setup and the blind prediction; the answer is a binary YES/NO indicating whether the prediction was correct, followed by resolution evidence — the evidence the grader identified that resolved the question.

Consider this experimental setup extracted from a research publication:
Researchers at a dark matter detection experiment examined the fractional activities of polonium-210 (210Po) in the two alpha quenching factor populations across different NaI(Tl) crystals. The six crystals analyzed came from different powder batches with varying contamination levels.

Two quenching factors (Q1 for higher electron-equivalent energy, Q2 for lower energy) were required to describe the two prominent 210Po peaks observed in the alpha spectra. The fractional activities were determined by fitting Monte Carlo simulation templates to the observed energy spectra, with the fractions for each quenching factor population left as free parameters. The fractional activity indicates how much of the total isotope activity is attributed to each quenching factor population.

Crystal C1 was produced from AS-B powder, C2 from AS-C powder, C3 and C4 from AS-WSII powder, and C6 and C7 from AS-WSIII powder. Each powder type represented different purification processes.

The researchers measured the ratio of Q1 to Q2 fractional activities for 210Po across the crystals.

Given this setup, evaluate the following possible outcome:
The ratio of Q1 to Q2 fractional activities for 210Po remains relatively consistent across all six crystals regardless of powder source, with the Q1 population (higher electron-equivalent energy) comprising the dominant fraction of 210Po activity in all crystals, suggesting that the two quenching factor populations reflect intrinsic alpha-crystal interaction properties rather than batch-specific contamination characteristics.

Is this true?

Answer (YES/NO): NO